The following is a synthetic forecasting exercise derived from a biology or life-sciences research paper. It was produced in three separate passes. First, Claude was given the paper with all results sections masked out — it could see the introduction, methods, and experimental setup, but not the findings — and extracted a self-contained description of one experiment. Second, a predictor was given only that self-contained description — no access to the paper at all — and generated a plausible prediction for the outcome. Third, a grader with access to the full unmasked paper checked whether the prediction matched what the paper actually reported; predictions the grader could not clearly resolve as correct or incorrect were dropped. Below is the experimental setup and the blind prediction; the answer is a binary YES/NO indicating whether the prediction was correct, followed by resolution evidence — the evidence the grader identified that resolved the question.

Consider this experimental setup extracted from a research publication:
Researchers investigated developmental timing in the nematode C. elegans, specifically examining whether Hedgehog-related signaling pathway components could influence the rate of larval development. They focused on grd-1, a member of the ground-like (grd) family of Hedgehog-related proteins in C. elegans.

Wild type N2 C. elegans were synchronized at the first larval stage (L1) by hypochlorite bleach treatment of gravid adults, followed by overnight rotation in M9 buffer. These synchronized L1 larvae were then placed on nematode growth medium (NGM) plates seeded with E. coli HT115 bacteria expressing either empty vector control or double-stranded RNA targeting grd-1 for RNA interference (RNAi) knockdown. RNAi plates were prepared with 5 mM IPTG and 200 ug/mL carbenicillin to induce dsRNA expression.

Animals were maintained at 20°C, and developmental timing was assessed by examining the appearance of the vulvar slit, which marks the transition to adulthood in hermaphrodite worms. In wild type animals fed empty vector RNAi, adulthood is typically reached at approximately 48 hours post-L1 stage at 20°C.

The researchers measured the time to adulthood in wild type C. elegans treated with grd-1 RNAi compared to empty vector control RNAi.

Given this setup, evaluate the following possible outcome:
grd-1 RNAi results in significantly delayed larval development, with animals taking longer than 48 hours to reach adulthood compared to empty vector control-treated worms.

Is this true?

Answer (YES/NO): NO